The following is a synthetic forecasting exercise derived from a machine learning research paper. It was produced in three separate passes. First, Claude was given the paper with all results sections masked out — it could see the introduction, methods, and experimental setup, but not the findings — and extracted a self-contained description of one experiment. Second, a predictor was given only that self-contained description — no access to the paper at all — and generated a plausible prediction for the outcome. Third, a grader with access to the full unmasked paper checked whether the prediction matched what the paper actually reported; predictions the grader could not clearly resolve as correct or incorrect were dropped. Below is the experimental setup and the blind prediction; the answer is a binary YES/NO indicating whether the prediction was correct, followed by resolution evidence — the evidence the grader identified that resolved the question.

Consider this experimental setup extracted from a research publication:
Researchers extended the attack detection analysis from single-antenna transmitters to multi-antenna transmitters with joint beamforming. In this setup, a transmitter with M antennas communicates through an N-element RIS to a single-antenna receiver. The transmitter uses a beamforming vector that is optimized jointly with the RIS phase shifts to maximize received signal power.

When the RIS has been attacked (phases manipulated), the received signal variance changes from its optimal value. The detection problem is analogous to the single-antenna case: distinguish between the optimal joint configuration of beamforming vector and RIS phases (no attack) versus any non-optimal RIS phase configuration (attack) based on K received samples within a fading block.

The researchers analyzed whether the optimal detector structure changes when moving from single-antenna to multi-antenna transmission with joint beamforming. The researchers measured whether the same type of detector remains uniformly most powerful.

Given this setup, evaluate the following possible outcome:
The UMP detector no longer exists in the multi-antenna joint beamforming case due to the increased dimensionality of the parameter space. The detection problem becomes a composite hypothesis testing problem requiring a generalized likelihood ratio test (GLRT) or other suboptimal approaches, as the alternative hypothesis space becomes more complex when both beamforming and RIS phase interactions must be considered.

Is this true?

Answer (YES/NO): NO